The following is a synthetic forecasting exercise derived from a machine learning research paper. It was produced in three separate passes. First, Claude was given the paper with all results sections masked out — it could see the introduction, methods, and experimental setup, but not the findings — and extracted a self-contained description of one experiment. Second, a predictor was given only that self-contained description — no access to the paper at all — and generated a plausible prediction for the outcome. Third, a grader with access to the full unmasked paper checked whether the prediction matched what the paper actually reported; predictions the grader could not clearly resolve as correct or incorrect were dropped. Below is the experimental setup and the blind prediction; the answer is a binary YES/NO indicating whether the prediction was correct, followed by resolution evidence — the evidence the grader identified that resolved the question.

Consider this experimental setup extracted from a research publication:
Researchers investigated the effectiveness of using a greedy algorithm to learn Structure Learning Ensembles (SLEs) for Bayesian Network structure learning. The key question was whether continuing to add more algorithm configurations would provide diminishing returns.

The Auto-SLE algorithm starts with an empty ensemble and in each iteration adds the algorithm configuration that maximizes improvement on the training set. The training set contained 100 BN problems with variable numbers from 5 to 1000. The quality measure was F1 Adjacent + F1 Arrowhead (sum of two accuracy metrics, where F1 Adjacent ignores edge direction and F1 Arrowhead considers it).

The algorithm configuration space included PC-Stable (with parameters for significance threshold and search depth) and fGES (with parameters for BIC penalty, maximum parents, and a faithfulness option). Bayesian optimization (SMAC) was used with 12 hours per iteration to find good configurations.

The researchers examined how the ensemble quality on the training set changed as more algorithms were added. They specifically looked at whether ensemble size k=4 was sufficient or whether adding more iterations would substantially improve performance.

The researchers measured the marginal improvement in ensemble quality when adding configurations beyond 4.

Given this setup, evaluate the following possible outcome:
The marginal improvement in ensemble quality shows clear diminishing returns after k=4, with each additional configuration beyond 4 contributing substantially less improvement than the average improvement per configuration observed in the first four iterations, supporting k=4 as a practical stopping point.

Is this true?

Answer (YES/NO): YES